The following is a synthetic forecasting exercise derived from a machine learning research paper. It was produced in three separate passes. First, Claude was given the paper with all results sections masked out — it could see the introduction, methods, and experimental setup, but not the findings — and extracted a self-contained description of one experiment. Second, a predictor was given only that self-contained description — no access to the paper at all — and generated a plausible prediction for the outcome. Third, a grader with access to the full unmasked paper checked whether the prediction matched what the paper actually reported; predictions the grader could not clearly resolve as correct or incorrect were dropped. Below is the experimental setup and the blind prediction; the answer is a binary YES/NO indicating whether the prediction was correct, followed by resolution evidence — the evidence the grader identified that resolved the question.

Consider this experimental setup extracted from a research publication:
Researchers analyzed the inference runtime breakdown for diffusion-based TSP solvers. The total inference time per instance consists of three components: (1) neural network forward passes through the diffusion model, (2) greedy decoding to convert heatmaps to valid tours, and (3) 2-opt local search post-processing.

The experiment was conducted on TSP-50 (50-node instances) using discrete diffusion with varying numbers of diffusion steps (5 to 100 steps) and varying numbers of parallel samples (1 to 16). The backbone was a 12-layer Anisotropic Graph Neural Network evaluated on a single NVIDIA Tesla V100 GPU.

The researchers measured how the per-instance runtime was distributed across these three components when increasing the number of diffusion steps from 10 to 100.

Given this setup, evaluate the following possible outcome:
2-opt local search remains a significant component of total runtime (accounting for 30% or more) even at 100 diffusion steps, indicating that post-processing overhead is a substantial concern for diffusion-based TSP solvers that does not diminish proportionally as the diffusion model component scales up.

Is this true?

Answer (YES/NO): NO